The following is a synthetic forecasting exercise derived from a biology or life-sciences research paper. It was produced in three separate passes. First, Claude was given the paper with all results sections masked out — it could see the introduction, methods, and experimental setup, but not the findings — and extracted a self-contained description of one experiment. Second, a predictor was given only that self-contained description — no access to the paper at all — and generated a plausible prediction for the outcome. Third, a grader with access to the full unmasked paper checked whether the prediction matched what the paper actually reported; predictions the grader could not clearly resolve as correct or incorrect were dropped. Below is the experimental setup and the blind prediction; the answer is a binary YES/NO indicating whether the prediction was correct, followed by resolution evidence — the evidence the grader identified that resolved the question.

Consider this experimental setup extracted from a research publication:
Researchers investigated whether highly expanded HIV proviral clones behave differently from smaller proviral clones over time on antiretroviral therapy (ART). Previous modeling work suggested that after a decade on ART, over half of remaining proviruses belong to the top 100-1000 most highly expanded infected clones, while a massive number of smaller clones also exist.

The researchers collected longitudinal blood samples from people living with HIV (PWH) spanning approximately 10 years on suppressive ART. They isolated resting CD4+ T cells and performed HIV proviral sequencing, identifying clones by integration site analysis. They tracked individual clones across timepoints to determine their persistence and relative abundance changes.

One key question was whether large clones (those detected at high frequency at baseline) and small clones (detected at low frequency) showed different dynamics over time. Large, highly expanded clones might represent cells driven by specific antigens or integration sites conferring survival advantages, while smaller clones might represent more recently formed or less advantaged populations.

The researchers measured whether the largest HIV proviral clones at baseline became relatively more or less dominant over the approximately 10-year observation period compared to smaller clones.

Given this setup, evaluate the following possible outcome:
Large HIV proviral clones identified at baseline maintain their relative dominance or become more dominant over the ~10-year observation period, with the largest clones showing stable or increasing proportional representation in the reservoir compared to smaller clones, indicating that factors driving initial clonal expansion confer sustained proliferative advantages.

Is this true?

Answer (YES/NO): NO